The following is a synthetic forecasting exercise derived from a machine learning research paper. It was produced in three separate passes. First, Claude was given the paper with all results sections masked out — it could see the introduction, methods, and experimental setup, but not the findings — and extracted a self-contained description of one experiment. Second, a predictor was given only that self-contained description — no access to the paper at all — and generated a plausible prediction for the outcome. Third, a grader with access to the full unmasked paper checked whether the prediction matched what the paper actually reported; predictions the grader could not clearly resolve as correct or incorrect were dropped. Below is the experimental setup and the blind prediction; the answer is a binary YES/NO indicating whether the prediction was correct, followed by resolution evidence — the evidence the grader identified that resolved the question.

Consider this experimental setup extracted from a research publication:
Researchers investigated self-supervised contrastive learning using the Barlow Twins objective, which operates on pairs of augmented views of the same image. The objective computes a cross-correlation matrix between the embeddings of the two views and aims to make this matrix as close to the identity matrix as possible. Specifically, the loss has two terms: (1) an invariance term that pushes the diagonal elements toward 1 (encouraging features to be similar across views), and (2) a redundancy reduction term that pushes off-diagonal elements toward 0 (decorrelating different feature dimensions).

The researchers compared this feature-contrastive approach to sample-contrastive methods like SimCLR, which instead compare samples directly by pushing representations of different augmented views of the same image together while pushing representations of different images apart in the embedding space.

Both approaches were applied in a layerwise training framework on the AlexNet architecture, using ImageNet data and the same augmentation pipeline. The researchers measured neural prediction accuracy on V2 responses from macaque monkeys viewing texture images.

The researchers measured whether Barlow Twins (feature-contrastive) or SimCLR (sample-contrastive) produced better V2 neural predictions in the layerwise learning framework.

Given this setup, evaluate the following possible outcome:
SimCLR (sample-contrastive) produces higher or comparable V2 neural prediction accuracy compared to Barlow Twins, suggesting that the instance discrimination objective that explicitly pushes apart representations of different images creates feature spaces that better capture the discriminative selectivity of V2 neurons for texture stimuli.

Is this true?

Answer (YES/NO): NO